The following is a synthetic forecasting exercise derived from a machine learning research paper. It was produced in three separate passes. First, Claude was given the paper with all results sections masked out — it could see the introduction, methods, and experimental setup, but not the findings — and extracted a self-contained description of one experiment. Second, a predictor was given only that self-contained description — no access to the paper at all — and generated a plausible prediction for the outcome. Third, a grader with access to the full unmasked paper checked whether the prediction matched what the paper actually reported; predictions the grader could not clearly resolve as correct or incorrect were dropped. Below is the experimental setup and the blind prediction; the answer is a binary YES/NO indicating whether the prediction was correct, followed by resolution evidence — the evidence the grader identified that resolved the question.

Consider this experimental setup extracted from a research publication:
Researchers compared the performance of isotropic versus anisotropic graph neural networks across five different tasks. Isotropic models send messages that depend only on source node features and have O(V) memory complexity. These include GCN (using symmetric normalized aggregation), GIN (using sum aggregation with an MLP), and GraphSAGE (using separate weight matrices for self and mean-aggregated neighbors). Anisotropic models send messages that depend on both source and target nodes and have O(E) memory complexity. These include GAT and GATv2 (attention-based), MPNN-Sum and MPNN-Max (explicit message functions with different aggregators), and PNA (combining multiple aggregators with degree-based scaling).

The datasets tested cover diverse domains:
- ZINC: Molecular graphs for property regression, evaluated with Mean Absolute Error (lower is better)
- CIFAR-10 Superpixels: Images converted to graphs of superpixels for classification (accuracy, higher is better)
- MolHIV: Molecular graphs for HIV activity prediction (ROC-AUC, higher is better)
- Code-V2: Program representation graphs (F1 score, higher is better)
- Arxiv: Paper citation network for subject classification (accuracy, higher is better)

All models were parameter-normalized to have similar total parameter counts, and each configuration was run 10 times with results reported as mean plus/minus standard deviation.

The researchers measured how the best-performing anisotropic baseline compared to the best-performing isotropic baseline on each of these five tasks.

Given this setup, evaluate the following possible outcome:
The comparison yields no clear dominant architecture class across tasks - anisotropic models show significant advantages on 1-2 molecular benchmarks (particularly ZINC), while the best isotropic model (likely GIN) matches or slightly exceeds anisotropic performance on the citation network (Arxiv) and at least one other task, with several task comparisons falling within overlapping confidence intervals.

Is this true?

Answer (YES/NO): NO